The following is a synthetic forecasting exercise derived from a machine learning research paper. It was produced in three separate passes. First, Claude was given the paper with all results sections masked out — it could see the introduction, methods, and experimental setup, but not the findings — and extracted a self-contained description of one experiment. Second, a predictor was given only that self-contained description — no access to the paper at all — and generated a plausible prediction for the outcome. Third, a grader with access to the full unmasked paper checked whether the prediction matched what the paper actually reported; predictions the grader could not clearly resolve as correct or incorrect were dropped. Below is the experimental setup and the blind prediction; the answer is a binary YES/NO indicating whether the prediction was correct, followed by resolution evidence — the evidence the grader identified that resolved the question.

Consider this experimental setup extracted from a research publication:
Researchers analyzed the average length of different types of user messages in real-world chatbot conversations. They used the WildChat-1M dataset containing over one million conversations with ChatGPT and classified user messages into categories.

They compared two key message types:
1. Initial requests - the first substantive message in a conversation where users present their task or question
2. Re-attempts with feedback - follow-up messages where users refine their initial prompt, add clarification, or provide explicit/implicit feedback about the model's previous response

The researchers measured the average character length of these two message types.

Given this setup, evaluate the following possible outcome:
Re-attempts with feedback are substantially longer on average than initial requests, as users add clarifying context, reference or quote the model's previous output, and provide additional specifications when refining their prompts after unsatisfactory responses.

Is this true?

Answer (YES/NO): NO